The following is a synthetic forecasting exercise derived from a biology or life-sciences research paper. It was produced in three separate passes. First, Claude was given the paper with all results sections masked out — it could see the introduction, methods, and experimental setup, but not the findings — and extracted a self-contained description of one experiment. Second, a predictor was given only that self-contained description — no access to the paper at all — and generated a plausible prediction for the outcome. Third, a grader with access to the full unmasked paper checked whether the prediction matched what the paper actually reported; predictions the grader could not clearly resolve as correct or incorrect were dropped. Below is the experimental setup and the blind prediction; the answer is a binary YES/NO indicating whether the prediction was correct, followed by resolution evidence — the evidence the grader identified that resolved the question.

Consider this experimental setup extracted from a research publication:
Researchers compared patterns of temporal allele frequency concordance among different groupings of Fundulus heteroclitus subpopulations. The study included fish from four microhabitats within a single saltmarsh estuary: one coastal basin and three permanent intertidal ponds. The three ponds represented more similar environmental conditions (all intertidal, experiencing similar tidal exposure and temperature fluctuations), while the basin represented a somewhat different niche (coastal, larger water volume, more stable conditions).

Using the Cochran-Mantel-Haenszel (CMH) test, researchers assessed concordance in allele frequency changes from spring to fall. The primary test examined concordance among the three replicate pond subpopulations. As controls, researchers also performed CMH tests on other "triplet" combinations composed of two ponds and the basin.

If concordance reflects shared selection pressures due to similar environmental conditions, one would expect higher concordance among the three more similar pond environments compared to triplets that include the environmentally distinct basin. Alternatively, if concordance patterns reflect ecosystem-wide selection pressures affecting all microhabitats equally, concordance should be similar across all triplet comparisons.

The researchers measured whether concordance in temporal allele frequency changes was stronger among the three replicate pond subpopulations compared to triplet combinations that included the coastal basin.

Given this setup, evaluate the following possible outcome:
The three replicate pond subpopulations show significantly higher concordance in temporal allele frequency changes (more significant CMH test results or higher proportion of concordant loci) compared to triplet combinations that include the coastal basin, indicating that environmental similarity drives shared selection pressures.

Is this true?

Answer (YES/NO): NO